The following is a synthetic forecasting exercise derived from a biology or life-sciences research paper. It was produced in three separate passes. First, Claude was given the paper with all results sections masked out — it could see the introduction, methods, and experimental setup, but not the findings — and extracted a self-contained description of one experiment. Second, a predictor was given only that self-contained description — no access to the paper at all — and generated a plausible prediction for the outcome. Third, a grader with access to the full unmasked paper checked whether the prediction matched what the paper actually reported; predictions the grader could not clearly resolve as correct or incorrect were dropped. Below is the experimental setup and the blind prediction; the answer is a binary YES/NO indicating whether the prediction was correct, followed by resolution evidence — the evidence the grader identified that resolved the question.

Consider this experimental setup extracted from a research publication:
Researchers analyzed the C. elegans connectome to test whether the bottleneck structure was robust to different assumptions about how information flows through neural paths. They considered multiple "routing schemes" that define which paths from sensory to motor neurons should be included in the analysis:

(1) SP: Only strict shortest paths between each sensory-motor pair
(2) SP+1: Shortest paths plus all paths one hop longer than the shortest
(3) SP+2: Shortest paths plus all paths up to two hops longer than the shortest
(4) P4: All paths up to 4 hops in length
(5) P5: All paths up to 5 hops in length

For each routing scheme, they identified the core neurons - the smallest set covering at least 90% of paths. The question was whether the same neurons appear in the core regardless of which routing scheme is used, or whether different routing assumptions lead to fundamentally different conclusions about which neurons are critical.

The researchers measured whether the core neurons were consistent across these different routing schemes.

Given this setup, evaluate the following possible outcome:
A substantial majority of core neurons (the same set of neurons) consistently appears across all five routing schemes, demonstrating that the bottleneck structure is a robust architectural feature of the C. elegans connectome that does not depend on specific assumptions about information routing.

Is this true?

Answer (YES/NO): YES